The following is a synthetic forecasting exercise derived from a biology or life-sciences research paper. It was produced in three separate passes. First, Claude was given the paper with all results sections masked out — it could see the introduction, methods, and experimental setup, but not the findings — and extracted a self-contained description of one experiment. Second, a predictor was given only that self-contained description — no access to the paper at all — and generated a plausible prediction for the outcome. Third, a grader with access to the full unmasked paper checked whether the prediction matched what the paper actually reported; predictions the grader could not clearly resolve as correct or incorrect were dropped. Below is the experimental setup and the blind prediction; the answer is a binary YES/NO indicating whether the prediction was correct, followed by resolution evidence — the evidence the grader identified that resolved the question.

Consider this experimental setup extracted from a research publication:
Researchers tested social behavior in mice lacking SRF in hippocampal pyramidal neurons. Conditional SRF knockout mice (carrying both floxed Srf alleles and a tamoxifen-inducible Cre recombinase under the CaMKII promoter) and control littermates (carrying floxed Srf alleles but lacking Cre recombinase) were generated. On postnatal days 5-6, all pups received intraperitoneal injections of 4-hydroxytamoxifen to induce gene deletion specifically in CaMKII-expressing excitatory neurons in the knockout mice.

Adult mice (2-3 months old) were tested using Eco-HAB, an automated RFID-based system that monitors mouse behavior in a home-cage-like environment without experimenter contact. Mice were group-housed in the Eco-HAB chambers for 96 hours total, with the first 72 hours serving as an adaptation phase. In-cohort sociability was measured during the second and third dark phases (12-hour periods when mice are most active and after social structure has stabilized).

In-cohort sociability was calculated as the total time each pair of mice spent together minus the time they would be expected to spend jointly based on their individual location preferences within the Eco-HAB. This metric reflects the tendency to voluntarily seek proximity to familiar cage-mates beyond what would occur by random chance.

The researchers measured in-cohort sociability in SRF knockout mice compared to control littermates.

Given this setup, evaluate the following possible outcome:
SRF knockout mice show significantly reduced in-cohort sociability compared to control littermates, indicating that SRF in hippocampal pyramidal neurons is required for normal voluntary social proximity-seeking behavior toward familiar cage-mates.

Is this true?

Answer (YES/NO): YES